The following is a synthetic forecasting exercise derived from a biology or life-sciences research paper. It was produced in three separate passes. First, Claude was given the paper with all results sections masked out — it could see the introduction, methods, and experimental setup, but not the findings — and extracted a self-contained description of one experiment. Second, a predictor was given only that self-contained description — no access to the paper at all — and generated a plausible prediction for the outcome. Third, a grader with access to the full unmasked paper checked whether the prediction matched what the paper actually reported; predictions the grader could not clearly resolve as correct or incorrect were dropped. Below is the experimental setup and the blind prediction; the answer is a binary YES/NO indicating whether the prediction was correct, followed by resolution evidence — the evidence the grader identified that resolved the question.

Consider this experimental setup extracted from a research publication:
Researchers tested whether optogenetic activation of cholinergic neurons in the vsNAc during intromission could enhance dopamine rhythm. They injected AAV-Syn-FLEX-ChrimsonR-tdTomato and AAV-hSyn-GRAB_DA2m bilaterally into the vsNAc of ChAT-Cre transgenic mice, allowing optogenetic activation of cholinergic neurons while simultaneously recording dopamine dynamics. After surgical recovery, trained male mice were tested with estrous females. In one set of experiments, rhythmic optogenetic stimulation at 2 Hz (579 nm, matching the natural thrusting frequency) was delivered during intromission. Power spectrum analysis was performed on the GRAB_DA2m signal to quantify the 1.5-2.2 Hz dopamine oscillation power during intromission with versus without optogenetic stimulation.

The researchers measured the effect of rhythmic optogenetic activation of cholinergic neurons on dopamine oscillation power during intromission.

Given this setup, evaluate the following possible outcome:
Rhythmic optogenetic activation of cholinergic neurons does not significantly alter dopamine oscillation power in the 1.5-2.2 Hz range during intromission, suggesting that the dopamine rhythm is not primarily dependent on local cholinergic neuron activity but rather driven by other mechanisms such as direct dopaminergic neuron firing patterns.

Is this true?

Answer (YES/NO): NO